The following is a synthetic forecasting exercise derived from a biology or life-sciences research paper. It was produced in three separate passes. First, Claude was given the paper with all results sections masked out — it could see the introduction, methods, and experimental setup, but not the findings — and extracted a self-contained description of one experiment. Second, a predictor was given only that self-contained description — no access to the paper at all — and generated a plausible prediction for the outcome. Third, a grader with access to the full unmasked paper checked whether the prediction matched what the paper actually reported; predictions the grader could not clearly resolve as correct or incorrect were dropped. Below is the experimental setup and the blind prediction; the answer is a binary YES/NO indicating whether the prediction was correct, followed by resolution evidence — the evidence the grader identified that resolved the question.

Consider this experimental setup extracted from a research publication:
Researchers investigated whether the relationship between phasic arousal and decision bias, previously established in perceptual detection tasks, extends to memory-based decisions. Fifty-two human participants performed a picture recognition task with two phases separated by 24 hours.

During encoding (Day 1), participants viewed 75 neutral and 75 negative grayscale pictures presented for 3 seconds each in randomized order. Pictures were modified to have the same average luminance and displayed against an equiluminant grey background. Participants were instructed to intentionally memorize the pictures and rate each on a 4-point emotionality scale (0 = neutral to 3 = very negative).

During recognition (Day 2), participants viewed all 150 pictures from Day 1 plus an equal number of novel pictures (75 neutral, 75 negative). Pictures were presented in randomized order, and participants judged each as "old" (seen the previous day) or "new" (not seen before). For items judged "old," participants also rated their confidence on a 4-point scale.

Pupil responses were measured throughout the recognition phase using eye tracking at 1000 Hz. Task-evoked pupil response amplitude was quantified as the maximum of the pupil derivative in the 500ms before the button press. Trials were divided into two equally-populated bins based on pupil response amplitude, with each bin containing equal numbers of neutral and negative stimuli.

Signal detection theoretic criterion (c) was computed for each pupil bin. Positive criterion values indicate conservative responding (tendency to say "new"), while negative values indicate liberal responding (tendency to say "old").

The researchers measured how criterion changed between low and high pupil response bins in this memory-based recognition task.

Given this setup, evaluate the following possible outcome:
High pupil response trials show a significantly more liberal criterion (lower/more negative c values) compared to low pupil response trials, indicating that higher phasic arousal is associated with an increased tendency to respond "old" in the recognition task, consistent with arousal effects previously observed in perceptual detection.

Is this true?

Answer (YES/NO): NO